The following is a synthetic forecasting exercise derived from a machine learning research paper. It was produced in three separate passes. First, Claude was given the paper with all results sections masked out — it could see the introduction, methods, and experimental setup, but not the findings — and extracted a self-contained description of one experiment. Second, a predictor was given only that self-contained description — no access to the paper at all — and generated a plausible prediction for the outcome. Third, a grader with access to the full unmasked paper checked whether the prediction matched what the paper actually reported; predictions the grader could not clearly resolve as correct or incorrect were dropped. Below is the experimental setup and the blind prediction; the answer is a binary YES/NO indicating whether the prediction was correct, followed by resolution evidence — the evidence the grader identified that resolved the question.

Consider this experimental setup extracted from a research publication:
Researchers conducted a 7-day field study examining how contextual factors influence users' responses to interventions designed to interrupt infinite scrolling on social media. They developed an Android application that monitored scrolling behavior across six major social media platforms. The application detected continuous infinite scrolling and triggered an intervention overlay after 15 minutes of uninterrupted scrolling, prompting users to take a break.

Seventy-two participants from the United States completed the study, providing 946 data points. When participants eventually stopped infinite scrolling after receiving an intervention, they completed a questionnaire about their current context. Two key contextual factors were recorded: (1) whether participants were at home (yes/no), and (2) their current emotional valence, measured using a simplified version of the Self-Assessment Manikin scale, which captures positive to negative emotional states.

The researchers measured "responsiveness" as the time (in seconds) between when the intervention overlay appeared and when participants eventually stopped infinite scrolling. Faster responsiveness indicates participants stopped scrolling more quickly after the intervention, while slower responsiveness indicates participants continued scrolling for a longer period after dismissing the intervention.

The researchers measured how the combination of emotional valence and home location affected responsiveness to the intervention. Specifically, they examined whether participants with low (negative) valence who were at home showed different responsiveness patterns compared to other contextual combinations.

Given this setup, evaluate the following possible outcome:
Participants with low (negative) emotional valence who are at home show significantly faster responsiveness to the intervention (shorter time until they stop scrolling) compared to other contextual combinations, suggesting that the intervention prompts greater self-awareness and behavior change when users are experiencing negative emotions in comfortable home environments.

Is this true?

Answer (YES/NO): NO